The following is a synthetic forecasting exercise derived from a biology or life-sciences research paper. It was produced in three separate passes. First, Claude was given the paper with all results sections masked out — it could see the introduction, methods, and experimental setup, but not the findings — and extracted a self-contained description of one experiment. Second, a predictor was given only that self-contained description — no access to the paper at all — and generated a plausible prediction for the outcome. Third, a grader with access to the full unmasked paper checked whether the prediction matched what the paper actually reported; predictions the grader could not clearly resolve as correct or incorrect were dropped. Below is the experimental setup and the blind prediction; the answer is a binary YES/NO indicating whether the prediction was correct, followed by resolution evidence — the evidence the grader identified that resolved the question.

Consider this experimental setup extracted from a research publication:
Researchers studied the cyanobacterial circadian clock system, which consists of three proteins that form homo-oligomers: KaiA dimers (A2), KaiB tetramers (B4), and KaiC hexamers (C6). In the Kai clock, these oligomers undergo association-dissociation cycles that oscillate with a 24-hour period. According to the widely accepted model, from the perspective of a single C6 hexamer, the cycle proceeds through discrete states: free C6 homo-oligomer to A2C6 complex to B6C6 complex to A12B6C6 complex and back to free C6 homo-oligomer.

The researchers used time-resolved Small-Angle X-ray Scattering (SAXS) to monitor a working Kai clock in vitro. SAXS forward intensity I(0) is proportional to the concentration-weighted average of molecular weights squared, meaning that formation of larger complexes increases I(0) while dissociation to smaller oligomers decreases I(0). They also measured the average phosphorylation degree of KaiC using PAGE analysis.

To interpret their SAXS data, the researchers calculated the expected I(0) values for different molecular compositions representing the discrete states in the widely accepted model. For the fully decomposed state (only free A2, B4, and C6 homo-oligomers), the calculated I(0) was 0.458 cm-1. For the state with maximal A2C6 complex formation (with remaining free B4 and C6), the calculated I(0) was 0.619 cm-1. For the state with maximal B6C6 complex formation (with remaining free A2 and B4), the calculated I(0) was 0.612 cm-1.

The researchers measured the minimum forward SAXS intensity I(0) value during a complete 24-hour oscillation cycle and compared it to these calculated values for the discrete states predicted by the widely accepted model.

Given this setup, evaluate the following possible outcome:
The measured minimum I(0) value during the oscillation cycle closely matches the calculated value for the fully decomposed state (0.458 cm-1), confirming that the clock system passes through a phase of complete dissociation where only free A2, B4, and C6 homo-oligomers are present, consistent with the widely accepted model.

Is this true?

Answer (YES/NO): NO